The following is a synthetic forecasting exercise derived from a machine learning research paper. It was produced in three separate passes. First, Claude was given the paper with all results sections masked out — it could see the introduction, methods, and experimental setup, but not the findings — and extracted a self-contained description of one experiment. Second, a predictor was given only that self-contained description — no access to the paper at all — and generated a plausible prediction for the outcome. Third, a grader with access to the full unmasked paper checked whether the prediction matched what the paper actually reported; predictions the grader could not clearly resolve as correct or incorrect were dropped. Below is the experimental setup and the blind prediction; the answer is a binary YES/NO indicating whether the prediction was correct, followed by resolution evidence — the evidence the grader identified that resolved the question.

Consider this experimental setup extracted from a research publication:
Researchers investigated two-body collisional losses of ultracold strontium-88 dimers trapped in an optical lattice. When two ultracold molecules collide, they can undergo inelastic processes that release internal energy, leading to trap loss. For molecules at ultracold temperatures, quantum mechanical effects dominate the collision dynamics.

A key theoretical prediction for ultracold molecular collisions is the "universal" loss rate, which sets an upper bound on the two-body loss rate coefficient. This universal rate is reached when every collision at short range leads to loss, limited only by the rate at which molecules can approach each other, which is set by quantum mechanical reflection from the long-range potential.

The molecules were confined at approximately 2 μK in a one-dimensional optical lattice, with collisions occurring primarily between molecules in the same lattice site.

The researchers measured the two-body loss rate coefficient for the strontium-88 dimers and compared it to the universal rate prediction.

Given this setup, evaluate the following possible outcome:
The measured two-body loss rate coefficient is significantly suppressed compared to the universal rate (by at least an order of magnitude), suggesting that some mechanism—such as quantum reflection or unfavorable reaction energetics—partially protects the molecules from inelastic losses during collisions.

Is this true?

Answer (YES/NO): NO